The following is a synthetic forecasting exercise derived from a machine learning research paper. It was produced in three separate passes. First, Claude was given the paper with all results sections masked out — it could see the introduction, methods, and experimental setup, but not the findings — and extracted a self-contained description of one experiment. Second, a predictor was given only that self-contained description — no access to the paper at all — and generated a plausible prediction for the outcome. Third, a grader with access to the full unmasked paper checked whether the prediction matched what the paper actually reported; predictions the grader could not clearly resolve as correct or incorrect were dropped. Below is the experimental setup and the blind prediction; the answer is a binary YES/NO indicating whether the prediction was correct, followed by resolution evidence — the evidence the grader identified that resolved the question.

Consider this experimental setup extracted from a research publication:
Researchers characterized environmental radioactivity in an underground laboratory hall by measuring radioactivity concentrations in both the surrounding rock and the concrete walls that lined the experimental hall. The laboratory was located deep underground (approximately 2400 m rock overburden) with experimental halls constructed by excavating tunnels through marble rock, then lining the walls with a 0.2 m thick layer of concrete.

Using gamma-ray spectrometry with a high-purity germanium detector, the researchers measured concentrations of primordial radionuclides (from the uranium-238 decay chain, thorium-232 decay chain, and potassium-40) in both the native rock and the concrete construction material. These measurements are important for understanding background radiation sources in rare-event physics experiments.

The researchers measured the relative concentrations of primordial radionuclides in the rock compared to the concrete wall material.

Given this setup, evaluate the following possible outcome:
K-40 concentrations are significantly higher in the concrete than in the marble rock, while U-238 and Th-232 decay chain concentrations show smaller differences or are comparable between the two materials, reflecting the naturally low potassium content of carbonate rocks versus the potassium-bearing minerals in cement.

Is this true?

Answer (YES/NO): NO